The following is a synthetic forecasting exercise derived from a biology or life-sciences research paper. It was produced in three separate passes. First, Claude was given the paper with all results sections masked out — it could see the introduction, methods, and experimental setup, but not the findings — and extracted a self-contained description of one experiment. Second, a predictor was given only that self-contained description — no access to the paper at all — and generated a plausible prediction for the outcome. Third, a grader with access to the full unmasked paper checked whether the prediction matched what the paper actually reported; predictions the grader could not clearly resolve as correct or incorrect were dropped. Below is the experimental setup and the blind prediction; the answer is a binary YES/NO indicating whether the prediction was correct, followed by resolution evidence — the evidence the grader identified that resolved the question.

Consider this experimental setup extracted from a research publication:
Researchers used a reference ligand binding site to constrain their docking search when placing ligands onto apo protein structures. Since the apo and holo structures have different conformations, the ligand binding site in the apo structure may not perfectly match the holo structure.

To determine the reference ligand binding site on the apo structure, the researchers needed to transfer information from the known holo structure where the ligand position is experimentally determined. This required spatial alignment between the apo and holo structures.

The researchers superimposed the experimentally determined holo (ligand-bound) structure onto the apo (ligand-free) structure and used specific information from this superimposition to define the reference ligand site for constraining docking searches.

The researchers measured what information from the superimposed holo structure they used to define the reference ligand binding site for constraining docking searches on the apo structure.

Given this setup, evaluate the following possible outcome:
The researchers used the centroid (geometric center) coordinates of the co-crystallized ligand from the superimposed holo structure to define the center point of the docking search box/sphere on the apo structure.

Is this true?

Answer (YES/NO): NO